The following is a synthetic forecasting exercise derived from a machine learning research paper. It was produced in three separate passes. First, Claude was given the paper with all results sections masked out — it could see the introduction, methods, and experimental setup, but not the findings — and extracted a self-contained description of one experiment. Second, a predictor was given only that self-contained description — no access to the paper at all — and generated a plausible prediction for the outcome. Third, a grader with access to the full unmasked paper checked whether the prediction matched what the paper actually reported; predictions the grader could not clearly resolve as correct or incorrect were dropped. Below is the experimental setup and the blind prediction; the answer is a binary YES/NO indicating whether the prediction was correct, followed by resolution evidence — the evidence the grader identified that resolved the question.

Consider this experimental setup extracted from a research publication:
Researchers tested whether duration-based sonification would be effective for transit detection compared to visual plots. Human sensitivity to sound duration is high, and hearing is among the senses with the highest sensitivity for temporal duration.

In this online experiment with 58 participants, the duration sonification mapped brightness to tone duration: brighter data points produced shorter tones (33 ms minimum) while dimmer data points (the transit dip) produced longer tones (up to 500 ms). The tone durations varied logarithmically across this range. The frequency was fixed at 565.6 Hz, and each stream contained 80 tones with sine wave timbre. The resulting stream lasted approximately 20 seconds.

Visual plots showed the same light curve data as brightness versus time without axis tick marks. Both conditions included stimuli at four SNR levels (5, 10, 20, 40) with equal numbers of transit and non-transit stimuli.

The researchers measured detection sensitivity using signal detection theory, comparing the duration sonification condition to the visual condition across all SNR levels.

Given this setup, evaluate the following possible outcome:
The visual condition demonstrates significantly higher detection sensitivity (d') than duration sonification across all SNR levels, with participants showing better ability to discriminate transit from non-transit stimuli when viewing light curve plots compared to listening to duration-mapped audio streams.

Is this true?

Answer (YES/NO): YES